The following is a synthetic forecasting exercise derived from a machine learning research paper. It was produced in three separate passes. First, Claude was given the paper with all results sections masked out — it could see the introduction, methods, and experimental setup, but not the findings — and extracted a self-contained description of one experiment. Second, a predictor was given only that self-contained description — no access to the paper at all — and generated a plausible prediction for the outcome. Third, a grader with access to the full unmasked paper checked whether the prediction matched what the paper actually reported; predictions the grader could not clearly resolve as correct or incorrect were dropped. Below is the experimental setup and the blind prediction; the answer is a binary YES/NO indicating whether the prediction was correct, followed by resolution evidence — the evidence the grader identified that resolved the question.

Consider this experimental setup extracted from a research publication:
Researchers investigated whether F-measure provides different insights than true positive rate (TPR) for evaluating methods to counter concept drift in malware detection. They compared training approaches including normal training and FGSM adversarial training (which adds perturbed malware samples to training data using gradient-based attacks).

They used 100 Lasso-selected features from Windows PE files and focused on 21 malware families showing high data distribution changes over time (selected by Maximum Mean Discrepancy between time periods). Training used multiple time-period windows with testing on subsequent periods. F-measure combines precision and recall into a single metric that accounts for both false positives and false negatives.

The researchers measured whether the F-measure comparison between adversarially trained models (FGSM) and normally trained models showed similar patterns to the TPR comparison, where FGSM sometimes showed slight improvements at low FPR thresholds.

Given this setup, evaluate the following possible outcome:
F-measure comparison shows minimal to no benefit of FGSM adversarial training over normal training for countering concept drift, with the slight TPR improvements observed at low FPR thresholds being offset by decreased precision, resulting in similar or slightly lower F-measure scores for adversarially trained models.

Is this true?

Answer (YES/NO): YES